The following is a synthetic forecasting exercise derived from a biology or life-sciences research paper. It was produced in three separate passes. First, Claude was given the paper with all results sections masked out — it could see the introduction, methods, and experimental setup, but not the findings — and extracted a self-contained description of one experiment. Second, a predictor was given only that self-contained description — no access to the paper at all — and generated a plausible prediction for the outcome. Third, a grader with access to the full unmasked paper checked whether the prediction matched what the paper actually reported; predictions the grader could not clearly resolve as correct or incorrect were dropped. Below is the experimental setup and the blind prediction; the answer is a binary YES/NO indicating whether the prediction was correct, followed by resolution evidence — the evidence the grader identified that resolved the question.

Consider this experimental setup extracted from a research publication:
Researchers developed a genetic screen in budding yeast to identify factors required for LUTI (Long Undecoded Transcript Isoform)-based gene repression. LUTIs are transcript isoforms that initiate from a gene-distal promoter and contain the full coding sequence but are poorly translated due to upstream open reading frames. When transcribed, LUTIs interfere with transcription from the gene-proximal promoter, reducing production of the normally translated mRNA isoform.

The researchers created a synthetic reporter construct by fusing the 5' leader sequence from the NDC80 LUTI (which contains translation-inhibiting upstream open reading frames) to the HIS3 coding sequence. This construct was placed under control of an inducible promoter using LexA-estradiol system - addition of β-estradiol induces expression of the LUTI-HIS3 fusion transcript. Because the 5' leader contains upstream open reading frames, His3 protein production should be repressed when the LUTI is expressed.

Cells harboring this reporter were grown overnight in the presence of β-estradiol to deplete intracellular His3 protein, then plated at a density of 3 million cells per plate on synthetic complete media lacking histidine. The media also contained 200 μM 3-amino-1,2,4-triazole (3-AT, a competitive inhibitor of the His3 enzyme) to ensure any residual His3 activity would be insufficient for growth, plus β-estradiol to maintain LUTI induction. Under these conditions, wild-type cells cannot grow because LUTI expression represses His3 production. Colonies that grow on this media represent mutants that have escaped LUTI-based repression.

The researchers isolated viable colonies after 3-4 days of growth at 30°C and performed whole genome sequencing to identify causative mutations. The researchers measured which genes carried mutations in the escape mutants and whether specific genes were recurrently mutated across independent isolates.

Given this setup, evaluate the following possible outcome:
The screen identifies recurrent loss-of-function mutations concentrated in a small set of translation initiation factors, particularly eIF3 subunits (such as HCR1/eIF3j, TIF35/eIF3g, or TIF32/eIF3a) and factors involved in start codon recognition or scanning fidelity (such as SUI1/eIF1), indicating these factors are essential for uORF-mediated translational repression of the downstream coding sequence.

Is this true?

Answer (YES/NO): NO